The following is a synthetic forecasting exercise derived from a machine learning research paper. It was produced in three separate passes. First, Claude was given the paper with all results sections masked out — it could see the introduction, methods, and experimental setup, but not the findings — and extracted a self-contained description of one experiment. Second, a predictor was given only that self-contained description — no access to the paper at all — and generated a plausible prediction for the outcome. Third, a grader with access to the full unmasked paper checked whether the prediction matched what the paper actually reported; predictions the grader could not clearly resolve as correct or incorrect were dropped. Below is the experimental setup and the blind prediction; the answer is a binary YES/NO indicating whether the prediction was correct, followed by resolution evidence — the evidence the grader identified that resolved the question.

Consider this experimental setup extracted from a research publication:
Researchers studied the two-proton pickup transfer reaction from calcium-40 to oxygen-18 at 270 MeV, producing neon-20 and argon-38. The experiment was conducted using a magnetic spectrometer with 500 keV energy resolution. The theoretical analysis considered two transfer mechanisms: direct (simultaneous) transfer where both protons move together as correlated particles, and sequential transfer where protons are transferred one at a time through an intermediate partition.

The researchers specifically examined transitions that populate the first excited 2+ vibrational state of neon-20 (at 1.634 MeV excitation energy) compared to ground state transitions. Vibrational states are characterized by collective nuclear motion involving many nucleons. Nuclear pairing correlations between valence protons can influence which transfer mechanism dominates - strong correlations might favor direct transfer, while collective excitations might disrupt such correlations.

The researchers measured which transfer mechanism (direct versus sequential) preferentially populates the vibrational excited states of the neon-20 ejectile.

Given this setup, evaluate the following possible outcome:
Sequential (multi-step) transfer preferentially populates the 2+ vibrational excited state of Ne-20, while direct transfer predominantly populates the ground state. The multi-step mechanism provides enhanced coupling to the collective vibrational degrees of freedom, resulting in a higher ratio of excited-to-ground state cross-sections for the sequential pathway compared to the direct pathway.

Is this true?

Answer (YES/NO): NO